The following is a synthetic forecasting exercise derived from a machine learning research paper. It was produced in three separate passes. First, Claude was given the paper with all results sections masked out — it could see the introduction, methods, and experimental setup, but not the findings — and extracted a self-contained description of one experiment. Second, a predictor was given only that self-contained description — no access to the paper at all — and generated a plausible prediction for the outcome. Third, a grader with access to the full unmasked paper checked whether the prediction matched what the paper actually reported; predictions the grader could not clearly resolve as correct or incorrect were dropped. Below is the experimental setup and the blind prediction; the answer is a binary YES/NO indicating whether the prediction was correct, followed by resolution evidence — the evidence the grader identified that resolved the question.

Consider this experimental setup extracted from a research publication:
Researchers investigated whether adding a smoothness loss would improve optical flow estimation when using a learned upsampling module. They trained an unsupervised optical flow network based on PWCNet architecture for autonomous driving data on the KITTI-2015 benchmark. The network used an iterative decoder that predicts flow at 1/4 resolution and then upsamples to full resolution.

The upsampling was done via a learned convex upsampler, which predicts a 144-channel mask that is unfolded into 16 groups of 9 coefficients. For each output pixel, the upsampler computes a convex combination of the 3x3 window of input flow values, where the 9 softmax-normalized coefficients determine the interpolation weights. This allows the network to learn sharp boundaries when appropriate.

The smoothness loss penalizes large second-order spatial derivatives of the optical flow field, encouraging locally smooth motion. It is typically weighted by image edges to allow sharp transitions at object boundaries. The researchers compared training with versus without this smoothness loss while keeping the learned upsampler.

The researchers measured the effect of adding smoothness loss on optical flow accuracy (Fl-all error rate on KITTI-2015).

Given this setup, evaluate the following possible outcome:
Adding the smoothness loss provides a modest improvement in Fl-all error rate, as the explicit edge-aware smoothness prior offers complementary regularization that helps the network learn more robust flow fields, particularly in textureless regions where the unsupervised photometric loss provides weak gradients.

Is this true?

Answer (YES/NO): NO